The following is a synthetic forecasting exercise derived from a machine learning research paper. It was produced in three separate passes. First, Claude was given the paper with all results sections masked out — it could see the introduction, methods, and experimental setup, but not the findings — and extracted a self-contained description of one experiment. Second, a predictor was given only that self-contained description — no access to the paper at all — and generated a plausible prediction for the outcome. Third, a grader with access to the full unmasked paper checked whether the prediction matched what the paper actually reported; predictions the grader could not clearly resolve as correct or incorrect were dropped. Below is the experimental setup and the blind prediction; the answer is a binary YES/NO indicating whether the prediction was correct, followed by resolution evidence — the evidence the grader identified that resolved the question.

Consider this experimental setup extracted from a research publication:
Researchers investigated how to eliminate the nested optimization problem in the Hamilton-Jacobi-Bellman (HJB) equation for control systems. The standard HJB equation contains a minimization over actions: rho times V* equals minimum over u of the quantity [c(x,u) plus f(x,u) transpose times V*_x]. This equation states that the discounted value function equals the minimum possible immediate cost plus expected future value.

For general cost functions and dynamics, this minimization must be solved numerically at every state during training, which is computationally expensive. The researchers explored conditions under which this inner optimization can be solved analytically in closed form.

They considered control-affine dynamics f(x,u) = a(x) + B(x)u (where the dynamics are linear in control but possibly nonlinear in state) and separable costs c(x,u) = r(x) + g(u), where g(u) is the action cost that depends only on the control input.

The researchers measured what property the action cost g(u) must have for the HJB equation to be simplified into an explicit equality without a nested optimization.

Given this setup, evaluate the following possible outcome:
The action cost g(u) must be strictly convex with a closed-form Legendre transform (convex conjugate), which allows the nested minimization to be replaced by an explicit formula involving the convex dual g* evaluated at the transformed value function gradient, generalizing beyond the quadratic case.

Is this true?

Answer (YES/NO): YES